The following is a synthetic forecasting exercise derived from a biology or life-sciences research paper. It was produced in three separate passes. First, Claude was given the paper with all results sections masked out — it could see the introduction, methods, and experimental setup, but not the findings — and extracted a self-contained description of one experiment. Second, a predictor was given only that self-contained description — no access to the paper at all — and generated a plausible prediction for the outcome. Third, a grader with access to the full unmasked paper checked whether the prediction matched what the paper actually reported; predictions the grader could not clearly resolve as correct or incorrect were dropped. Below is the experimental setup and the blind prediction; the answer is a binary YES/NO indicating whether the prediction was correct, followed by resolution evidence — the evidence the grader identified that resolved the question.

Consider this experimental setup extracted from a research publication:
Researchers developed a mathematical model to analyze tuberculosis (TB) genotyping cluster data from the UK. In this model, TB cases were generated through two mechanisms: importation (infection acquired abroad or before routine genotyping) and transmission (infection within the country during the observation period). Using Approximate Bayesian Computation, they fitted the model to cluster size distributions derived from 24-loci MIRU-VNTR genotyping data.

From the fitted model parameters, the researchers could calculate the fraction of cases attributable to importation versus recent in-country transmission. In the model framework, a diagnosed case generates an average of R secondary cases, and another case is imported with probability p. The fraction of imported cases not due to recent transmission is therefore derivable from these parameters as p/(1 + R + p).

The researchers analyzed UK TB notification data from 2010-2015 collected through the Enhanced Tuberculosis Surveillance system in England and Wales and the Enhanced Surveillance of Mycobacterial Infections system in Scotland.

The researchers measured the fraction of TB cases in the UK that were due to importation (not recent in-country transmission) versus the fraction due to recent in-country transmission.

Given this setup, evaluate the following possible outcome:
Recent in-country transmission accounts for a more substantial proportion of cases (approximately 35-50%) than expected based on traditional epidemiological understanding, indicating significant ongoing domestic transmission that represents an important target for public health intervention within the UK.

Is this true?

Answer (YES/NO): NO